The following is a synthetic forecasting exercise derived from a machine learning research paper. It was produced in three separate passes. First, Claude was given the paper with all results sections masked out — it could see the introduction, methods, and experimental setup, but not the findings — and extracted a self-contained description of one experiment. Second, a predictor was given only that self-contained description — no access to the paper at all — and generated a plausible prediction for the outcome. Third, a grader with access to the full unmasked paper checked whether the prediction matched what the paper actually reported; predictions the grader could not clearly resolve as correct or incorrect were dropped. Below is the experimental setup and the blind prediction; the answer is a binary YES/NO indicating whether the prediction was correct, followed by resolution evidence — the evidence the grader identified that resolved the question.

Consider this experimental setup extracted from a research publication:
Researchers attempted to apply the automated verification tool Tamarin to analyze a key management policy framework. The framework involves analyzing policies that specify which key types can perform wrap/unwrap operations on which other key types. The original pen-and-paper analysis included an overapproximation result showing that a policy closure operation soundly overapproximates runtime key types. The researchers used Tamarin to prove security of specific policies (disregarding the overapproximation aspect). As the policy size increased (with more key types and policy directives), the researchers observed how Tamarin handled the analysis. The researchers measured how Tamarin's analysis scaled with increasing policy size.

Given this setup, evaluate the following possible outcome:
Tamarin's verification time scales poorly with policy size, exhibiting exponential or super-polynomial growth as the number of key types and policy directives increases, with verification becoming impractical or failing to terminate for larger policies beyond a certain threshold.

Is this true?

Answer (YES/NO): NO